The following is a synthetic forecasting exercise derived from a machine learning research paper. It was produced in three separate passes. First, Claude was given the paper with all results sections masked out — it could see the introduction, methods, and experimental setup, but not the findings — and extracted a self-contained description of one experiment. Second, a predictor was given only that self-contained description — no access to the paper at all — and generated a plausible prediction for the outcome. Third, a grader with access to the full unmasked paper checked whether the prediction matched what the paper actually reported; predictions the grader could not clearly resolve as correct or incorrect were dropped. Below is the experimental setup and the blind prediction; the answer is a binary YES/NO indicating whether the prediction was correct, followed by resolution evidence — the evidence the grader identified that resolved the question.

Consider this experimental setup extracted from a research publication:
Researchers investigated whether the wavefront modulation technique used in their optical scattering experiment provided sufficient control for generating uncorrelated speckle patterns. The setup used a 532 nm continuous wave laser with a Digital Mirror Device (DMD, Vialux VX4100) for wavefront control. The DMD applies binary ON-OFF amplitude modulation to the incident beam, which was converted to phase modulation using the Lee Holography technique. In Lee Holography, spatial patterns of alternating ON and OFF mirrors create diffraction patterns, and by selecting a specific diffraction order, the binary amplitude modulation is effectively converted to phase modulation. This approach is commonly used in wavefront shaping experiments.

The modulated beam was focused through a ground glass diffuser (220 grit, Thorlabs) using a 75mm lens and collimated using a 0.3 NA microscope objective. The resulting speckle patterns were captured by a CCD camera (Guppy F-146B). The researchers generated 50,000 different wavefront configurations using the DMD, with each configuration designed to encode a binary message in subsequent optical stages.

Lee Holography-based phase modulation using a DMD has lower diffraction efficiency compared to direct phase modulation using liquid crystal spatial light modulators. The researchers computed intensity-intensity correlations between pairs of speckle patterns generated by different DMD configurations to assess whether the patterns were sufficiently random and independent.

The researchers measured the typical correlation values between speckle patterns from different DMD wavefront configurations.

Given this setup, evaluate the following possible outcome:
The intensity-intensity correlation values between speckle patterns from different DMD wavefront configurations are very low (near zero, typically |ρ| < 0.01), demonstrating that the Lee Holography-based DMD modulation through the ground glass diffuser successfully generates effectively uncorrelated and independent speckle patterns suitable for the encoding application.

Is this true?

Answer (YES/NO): NO